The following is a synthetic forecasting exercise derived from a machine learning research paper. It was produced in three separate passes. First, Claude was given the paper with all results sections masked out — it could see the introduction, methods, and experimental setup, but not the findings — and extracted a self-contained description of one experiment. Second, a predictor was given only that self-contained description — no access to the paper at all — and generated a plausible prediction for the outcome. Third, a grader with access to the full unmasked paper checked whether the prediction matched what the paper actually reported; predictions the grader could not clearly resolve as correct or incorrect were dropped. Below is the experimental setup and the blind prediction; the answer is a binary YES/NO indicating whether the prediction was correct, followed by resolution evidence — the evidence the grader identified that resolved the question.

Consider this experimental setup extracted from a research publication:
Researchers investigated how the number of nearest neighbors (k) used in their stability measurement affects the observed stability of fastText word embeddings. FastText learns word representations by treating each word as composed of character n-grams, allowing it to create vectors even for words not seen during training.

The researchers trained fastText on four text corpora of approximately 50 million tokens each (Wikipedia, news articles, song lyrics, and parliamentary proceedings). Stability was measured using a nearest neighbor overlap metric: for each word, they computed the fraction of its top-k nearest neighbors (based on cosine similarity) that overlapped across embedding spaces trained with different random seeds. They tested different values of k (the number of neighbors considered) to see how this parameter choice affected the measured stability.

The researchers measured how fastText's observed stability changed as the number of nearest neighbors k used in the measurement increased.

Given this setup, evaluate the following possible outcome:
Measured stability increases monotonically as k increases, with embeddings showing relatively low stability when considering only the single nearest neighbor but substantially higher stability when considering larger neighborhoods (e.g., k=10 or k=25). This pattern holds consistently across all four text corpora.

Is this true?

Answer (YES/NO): NO